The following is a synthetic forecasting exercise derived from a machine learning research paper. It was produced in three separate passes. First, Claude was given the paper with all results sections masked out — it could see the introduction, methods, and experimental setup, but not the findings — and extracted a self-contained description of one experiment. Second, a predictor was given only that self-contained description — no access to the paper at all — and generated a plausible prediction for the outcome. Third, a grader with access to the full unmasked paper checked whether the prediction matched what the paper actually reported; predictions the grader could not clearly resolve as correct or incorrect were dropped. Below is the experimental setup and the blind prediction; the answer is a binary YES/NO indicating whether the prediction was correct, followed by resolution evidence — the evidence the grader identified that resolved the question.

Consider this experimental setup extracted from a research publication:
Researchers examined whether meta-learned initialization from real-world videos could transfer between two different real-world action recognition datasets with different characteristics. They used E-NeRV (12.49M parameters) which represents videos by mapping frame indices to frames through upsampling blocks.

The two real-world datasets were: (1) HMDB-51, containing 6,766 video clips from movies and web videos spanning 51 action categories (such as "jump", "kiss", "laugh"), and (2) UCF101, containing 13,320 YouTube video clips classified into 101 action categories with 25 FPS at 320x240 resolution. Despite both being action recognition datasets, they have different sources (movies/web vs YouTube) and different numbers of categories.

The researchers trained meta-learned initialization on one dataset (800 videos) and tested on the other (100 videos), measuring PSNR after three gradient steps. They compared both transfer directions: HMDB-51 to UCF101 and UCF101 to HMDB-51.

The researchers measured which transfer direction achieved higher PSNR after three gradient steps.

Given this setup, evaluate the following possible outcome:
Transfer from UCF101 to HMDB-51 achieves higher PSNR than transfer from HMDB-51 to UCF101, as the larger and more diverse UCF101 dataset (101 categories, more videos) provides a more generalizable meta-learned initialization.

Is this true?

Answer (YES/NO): YES